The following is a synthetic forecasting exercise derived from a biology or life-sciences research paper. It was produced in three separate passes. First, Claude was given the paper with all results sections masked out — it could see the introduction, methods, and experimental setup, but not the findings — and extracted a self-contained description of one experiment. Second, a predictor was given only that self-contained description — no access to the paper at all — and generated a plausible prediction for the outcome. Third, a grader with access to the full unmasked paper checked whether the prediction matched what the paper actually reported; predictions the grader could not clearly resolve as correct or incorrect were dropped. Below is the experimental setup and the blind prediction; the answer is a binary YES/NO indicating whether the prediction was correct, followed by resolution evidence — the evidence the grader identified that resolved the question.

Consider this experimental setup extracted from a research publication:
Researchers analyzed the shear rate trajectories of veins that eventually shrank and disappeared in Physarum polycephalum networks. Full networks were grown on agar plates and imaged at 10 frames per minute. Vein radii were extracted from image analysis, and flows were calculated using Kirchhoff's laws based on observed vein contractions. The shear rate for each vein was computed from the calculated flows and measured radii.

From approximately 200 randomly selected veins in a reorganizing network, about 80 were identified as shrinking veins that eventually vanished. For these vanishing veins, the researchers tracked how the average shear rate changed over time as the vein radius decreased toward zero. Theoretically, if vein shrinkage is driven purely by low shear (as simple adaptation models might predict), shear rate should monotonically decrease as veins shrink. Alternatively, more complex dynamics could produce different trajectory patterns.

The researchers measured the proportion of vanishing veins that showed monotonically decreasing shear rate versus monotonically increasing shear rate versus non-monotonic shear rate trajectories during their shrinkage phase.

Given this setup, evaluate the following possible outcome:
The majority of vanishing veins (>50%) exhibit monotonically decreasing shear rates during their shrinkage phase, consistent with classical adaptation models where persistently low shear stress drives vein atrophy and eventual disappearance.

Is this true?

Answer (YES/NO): NO